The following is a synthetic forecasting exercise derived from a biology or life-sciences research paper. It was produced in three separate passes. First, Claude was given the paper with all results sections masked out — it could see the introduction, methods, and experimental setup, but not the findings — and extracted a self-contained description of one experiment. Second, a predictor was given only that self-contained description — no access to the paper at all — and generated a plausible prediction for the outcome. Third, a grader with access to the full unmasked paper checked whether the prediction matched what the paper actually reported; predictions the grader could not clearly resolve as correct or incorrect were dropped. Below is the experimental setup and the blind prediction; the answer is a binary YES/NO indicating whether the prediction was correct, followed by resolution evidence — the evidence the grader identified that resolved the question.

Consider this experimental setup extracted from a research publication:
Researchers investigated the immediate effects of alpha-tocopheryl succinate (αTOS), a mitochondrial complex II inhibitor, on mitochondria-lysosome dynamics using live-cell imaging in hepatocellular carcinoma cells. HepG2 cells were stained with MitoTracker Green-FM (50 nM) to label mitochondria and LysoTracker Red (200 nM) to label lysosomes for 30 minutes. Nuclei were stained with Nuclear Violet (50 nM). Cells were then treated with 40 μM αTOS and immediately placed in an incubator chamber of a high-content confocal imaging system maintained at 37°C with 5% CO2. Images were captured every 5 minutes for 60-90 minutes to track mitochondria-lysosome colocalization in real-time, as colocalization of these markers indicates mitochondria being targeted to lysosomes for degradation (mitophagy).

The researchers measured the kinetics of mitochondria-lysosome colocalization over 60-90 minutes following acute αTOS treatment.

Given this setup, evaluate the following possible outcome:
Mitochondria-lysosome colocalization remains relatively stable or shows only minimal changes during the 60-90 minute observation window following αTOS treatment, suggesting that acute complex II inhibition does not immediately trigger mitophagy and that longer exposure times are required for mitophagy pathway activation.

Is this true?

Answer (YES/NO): NO